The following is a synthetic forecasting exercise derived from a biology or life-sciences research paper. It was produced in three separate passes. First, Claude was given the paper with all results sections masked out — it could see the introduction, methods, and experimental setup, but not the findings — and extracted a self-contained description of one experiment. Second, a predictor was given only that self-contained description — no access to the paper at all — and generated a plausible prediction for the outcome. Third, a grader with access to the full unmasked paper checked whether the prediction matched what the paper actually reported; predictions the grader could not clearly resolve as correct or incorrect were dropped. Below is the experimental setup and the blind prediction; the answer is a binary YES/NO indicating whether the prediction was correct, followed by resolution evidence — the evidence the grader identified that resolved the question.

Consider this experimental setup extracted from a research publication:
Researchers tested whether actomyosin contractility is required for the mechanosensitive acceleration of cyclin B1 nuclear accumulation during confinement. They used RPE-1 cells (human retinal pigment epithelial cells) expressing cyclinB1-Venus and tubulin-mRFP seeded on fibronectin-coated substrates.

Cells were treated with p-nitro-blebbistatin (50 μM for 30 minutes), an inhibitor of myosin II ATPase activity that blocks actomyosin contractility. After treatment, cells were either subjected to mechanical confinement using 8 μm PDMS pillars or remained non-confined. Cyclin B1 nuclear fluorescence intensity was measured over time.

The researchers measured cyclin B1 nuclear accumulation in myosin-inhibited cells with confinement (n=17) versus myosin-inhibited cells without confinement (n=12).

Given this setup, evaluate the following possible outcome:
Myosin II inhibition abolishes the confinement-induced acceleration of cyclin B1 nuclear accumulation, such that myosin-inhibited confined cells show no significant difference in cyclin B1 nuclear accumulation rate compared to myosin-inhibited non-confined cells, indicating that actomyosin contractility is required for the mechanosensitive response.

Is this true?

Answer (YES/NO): NO